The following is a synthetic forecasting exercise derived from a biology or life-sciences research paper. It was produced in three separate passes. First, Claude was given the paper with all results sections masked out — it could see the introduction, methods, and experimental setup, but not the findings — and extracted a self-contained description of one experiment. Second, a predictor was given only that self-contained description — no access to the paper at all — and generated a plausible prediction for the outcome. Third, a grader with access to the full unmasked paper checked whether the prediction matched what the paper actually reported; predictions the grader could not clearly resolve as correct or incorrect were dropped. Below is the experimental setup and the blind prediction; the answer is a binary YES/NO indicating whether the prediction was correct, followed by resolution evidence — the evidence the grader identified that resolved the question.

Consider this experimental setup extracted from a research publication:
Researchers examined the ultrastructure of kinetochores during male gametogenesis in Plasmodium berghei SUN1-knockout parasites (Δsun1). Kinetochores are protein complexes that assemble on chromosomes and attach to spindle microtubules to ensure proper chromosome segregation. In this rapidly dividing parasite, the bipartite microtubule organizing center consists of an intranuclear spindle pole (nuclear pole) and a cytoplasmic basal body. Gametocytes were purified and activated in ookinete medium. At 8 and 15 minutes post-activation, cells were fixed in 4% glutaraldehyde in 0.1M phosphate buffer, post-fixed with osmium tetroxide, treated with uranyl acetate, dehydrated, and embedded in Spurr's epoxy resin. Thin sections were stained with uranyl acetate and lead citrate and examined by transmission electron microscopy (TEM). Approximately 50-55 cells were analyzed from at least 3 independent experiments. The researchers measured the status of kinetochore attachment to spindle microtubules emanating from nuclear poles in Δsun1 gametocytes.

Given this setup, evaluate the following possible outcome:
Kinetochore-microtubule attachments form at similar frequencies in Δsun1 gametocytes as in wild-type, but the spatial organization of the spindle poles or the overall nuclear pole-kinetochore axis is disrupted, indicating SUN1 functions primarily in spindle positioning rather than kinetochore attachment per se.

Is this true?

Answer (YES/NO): NO